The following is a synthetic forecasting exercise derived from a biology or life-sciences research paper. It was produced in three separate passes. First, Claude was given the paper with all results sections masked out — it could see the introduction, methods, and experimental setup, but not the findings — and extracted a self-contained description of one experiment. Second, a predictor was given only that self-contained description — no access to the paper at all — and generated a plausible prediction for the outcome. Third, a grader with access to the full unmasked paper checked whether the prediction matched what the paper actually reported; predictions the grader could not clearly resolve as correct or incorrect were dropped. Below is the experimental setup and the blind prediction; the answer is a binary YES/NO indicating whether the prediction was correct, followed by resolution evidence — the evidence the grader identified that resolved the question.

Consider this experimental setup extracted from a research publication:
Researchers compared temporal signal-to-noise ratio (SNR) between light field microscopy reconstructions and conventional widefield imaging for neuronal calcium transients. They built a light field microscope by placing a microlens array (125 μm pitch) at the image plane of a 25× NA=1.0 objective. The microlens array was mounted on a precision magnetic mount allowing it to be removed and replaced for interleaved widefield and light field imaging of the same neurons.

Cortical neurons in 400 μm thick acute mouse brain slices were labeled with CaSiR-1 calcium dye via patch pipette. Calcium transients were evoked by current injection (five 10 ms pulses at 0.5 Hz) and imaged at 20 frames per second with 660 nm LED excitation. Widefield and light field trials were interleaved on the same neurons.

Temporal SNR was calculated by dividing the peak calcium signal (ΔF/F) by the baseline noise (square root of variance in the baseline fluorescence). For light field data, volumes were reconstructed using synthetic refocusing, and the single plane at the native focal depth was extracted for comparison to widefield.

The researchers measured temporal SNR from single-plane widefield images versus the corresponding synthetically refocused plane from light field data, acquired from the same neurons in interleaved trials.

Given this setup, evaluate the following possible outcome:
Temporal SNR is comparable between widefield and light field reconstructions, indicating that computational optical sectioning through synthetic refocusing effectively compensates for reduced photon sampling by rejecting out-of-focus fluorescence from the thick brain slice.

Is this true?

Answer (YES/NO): YES